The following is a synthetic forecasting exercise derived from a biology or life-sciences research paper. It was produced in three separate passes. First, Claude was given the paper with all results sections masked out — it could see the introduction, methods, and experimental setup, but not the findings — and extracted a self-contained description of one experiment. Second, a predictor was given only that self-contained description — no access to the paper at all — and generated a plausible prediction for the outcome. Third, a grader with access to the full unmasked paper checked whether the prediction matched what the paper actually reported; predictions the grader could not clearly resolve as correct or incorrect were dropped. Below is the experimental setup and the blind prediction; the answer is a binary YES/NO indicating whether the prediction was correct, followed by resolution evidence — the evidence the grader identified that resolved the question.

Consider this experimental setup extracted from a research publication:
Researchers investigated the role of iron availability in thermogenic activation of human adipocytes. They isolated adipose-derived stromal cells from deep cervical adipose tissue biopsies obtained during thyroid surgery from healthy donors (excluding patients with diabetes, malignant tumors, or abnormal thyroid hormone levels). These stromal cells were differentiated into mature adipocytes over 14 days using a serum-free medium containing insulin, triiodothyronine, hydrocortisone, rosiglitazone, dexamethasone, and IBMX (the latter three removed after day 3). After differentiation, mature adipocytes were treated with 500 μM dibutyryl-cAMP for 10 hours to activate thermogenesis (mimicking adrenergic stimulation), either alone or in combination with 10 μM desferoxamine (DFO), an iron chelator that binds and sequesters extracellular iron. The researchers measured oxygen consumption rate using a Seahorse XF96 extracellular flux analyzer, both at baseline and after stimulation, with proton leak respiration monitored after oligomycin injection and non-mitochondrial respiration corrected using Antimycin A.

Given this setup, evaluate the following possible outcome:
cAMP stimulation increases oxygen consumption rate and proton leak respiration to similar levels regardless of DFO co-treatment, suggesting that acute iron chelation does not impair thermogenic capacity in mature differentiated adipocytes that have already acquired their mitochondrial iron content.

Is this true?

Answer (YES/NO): NO